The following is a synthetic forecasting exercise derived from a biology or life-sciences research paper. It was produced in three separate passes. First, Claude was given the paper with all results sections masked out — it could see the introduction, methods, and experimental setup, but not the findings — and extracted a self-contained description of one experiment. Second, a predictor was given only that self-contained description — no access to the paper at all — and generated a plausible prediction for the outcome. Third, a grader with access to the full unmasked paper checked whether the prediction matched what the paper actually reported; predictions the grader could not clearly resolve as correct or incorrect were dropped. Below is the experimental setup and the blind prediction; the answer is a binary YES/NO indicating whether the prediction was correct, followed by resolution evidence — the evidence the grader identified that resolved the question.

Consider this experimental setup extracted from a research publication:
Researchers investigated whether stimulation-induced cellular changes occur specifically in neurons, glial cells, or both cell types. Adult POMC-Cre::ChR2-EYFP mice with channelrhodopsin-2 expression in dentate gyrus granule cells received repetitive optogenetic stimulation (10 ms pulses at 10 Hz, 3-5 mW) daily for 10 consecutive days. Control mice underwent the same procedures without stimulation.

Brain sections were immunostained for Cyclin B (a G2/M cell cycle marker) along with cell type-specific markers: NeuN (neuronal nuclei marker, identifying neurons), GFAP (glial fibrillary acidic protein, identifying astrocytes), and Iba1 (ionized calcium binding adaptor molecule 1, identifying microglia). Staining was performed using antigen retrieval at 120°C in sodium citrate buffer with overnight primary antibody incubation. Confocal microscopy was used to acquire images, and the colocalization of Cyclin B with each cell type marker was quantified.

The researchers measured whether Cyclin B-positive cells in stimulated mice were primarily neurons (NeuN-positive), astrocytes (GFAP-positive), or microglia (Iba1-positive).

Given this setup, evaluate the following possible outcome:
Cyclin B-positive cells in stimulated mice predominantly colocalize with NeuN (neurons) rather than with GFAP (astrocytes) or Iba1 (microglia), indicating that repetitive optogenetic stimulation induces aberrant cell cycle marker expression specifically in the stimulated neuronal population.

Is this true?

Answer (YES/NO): YES